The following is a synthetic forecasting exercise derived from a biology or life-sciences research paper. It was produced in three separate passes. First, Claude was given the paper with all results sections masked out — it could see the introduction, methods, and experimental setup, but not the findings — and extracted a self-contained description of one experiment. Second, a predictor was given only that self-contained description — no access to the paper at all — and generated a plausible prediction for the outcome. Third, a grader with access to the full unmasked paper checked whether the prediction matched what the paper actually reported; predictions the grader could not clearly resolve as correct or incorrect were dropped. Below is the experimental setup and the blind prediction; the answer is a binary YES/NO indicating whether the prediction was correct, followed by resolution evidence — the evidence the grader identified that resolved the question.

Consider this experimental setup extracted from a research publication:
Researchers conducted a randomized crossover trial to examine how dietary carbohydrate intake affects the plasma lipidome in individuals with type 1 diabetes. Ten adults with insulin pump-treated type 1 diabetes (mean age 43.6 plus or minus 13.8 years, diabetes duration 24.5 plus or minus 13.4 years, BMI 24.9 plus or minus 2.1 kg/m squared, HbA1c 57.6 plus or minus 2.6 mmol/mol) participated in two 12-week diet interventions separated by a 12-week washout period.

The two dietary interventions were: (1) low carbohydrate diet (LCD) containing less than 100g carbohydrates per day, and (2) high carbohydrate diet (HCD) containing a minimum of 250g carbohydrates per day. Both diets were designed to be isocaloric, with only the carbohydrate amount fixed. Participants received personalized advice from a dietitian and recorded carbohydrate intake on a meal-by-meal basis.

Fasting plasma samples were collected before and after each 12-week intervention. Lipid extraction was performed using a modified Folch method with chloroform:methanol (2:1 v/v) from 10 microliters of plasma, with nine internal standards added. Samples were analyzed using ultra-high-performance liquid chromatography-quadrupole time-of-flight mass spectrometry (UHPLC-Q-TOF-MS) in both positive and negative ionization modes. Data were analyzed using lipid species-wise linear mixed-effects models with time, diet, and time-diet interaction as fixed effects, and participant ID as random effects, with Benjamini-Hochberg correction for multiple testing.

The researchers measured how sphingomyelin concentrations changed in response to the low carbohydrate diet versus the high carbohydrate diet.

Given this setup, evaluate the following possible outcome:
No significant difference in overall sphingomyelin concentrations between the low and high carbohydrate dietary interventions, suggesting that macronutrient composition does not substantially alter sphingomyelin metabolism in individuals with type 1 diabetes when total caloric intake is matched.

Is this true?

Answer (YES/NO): NO